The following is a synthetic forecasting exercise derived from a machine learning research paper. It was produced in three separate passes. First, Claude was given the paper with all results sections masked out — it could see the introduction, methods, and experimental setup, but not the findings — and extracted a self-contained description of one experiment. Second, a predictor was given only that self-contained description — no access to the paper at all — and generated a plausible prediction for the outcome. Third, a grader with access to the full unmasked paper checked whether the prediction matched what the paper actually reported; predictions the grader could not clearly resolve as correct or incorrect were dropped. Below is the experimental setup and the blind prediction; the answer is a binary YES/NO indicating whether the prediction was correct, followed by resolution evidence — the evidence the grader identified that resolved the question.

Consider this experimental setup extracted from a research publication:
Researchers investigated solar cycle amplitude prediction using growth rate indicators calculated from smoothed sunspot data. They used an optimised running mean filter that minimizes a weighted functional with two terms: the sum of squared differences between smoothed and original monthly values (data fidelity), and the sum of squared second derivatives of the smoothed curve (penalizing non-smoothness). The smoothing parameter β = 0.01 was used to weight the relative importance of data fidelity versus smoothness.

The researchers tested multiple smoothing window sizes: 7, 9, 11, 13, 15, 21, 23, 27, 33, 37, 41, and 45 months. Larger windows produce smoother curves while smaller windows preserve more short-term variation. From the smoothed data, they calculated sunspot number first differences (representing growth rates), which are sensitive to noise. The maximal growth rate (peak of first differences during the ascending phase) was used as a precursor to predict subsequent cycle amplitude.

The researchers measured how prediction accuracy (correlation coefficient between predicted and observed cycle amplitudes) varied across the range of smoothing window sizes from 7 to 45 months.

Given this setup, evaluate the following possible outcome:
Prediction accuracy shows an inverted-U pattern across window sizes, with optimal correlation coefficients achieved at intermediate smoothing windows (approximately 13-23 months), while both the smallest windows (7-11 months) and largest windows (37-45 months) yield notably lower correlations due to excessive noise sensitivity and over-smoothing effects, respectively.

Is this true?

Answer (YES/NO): NO